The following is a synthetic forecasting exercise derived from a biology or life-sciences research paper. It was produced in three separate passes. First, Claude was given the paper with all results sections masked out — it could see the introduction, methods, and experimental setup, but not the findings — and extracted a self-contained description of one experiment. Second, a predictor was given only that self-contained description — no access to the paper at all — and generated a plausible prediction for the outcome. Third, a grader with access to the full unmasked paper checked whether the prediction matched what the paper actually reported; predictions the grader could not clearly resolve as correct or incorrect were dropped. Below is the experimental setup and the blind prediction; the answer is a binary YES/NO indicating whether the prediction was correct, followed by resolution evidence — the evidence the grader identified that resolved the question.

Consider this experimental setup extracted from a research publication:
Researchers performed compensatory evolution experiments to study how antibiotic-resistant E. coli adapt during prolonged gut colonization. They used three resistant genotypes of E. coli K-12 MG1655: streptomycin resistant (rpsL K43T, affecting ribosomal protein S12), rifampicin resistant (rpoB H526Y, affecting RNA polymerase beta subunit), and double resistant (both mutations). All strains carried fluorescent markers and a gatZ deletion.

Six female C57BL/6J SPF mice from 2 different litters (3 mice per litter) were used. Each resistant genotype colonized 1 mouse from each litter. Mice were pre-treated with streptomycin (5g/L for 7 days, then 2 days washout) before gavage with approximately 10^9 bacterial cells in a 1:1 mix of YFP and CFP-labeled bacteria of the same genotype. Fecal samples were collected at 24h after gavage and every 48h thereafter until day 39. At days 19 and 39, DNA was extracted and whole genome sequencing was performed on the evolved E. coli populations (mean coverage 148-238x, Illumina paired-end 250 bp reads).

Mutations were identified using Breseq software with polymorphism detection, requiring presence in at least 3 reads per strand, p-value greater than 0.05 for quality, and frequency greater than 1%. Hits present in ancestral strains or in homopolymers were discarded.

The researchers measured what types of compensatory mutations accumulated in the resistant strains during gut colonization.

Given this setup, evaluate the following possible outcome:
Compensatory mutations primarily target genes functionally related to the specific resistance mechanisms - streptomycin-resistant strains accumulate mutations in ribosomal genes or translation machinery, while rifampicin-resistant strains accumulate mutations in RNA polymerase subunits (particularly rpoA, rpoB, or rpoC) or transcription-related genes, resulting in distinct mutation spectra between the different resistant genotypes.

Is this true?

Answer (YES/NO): YES